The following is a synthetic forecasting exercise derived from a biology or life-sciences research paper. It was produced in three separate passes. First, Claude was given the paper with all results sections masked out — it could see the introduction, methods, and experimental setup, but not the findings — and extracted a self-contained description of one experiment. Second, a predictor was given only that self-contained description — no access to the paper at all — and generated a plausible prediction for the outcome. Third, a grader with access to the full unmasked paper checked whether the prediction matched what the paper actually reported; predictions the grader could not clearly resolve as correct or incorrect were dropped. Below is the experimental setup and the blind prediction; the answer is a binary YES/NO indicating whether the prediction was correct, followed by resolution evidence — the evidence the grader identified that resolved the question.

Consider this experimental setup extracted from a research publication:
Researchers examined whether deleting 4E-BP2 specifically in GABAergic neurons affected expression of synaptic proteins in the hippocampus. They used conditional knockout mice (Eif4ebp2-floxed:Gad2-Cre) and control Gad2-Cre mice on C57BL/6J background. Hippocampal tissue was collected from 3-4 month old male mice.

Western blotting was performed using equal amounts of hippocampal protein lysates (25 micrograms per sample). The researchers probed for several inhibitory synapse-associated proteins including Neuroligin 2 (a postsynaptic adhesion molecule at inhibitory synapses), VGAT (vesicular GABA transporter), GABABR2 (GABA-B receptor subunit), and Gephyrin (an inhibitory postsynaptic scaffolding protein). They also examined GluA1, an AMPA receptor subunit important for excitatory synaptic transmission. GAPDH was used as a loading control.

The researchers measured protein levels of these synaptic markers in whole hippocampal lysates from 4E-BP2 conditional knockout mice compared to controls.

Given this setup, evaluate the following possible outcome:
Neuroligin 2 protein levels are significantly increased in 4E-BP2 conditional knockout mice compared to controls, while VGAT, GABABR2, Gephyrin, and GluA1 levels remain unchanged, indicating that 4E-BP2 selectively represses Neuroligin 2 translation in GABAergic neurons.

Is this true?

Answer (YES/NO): NO